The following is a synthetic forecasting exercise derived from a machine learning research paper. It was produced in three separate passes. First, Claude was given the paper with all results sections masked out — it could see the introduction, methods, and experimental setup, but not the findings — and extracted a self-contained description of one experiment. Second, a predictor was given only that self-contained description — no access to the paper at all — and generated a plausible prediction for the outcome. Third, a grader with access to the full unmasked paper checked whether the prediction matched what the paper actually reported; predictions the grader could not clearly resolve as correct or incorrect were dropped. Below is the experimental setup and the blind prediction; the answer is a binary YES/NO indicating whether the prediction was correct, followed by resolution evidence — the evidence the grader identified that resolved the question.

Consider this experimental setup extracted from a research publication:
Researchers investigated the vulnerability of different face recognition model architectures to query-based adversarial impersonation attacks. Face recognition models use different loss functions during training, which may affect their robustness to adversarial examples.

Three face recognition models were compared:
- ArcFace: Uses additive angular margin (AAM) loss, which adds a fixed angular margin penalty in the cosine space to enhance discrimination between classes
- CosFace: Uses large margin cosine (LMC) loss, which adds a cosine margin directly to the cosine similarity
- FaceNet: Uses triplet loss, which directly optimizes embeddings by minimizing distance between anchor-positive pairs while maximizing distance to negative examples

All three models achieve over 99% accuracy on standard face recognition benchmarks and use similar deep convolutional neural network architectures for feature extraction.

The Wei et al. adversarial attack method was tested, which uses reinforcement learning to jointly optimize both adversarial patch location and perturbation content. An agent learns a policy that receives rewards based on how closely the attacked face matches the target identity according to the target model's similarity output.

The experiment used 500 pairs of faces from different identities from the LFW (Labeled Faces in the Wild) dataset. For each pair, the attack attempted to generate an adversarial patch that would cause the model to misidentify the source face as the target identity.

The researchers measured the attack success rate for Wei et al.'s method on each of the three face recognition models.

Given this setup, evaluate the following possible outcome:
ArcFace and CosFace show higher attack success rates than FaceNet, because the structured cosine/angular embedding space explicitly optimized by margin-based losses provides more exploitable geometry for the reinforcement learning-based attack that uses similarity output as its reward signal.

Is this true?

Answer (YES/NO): NO